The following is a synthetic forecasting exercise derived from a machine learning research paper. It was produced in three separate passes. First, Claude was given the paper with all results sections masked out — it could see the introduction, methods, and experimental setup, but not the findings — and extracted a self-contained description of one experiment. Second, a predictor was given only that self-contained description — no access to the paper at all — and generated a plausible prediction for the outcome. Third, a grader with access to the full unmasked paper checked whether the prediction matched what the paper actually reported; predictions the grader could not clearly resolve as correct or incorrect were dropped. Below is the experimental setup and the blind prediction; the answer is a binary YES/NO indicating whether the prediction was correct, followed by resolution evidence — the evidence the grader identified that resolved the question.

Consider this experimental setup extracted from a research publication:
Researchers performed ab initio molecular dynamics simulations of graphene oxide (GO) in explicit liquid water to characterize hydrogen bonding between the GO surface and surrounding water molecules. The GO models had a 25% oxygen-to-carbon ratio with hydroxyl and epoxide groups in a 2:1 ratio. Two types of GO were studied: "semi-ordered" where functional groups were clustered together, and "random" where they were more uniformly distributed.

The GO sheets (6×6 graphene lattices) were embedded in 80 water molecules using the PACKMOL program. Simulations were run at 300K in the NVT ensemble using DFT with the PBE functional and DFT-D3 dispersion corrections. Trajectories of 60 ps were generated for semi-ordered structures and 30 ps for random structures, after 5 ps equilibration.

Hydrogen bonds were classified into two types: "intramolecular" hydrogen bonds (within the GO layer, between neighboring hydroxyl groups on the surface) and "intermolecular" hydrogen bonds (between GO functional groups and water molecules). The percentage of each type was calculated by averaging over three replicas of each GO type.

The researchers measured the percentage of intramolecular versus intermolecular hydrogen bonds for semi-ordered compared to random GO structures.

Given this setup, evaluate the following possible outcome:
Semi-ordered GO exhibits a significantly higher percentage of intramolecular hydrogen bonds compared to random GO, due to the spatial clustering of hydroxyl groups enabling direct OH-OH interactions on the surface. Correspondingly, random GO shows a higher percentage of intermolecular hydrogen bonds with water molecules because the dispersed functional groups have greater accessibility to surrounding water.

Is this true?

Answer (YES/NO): YES